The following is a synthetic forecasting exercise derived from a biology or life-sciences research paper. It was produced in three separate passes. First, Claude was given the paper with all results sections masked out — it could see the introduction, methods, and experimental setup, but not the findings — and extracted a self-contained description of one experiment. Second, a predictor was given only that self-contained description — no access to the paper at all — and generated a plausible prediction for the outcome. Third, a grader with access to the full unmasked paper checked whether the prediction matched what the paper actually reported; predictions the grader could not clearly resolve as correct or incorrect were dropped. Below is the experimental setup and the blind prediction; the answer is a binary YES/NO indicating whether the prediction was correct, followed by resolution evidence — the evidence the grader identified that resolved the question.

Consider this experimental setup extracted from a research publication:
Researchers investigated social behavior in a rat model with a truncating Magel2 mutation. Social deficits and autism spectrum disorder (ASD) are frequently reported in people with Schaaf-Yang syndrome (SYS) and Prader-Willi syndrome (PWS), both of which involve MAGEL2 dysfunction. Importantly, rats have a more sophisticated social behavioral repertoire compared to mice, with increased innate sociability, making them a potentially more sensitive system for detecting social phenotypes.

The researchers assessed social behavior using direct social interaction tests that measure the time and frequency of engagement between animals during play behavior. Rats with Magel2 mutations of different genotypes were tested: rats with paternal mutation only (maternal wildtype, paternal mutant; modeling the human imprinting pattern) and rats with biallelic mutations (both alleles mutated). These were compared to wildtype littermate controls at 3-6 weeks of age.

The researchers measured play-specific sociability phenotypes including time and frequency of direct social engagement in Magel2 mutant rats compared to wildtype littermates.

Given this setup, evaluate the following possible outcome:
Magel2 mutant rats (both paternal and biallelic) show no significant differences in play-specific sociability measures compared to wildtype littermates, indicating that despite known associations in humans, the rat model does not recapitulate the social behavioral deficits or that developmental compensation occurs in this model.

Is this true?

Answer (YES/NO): NO